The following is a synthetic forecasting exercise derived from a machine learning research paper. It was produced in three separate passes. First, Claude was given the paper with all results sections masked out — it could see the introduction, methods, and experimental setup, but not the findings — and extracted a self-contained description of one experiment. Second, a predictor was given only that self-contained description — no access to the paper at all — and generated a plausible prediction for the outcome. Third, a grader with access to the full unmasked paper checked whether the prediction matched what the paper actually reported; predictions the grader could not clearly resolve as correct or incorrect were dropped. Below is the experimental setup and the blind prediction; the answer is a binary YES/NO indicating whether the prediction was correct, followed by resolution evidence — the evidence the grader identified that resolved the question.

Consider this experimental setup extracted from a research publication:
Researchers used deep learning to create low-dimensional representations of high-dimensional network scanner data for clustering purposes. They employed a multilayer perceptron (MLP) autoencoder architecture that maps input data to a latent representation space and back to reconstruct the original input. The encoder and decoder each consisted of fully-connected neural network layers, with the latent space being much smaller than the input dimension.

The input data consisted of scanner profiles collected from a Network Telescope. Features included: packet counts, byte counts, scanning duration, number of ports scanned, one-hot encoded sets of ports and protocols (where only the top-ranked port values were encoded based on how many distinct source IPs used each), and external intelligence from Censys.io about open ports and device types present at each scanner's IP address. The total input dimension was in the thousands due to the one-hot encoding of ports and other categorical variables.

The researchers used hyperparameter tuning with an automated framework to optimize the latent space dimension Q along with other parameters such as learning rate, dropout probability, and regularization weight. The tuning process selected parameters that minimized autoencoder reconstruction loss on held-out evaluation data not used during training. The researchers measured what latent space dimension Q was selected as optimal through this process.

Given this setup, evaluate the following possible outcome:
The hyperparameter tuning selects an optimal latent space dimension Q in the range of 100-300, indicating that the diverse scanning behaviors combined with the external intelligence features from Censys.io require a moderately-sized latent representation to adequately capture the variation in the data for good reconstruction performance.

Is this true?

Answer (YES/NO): NO